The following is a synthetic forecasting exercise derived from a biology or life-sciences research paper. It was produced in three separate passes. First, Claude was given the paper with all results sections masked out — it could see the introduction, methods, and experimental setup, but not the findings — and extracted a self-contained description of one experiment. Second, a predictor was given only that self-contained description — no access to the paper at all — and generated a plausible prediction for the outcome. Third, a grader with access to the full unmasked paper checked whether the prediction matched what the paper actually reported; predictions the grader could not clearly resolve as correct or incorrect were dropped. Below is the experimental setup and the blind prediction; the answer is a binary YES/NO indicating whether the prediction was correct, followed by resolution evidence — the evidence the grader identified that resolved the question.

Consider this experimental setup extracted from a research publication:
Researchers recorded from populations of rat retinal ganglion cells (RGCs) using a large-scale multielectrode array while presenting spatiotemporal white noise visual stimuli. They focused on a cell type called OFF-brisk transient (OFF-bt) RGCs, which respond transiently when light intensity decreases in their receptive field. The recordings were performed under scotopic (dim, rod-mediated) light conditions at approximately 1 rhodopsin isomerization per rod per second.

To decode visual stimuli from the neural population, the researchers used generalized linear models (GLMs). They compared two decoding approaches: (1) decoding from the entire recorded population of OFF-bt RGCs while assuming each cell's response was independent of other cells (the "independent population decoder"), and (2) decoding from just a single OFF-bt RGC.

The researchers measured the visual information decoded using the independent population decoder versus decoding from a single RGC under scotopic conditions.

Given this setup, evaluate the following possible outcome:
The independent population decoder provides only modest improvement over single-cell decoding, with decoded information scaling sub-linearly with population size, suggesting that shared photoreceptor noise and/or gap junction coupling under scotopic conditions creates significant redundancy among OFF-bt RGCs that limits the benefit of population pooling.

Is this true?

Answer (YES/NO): NO